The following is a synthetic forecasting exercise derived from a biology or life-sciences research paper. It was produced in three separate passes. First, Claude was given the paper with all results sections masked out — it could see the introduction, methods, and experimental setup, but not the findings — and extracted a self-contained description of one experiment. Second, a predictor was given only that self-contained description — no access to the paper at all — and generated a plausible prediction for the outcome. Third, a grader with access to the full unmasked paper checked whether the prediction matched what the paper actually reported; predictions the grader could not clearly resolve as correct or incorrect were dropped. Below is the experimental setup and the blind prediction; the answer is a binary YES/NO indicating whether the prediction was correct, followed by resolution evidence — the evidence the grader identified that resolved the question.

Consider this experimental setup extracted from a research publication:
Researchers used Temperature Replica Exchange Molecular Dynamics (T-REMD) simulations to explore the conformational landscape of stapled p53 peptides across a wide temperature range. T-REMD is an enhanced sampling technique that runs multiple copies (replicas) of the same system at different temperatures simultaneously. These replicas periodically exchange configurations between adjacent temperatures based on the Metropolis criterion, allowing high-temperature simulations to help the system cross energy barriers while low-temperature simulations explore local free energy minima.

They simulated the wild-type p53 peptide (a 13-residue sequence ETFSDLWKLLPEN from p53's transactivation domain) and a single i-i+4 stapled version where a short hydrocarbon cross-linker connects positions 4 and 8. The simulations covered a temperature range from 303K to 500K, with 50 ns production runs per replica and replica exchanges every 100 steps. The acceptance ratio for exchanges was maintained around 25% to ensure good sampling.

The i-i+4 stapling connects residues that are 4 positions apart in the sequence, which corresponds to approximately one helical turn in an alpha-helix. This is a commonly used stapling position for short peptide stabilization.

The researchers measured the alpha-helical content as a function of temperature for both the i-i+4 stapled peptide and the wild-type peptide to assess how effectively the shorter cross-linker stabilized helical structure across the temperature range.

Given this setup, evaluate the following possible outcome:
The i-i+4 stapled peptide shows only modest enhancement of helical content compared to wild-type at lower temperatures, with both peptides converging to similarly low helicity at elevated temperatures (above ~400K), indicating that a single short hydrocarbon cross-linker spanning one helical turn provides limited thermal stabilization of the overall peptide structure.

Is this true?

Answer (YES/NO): YES